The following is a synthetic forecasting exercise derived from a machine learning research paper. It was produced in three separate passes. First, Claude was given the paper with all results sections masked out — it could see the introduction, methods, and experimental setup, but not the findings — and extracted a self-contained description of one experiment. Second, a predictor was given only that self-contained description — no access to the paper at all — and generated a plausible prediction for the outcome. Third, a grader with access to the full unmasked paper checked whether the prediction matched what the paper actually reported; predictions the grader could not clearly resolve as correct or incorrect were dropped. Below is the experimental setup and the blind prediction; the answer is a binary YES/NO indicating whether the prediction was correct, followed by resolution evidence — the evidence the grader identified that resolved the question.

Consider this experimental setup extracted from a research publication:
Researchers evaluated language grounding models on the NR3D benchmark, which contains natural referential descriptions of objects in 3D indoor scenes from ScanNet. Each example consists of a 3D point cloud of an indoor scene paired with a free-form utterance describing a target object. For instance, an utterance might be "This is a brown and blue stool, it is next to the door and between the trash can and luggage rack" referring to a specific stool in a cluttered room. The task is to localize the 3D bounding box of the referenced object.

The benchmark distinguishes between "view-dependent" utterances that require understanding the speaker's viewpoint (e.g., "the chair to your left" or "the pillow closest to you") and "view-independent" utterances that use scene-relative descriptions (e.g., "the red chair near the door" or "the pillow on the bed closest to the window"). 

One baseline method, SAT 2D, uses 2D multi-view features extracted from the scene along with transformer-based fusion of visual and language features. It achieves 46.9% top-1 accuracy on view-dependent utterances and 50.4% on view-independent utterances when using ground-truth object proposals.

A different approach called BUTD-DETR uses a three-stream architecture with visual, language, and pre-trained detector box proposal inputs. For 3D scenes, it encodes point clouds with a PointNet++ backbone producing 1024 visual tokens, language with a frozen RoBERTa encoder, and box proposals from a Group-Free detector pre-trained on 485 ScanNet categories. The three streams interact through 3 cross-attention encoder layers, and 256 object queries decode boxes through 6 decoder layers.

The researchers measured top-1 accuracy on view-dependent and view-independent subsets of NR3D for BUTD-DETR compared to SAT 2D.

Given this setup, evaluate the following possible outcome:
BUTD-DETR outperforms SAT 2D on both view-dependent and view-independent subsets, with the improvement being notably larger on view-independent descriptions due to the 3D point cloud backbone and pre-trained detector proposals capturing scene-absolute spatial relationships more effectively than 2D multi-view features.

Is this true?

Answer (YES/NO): NO